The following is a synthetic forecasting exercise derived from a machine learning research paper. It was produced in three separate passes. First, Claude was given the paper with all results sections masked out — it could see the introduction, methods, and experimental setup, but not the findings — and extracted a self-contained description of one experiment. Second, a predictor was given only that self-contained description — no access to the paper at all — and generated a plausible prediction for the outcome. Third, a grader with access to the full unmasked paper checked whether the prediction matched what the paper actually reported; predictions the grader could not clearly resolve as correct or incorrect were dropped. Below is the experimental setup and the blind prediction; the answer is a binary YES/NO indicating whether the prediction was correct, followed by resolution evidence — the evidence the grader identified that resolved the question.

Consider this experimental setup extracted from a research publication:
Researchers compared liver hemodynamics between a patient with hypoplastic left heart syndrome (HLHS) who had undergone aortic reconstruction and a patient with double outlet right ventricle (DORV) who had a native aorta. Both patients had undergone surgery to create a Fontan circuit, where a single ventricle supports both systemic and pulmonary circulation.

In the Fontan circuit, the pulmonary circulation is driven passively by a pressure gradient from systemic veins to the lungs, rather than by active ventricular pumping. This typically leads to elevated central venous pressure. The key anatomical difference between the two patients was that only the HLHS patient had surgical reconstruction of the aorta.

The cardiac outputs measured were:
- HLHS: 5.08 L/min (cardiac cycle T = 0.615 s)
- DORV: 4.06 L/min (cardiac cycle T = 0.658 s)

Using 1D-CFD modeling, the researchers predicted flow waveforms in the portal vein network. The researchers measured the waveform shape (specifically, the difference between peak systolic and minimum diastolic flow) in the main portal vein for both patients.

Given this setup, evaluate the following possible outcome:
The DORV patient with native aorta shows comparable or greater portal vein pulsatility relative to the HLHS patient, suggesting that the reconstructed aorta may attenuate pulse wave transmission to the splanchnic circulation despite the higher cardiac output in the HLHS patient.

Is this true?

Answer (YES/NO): NO